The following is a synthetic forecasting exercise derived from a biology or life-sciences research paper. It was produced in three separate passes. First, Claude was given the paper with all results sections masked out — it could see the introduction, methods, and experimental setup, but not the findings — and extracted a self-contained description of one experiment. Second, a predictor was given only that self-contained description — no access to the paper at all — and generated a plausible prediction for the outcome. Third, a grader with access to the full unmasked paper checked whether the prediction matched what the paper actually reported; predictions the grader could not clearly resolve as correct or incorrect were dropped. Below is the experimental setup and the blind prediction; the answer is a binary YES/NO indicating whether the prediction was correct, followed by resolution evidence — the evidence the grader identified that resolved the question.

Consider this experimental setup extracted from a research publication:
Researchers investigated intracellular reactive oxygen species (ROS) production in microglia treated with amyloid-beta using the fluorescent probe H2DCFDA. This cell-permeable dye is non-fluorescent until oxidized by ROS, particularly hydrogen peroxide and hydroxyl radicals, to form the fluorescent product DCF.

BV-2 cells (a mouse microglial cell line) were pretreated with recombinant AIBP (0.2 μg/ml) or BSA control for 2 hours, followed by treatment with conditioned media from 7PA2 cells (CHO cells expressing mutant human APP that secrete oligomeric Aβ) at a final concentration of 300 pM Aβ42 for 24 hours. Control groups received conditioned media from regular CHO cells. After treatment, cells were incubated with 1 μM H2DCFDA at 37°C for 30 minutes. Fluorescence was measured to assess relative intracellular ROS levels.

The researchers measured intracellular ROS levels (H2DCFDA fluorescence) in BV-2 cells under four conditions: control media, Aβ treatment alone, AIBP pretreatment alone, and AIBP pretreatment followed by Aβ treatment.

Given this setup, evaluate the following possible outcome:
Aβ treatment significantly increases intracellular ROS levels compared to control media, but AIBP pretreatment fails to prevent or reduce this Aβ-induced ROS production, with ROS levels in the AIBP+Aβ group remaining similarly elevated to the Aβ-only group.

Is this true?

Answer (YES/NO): NO